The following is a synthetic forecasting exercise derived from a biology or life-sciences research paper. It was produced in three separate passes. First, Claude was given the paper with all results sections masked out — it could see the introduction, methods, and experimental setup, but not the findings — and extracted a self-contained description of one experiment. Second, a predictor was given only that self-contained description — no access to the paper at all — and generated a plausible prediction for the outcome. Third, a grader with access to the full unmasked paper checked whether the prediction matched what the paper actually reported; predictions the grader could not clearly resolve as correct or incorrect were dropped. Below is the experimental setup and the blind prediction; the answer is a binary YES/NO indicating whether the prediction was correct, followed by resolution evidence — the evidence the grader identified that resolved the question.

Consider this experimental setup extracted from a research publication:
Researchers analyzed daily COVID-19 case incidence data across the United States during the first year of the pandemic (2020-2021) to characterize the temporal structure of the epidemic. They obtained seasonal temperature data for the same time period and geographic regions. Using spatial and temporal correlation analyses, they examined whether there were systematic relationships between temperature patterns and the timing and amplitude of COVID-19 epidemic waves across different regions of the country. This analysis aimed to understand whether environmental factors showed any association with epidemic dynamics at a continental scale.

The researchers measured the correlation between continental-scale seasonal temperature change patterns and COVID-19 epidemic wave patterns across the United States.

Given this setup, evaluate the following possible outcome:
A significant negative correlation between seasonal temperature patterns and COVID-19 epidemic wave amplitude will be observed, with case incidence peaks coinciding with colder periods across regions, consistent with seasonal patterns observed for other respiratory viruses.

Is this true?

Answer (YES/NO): NO